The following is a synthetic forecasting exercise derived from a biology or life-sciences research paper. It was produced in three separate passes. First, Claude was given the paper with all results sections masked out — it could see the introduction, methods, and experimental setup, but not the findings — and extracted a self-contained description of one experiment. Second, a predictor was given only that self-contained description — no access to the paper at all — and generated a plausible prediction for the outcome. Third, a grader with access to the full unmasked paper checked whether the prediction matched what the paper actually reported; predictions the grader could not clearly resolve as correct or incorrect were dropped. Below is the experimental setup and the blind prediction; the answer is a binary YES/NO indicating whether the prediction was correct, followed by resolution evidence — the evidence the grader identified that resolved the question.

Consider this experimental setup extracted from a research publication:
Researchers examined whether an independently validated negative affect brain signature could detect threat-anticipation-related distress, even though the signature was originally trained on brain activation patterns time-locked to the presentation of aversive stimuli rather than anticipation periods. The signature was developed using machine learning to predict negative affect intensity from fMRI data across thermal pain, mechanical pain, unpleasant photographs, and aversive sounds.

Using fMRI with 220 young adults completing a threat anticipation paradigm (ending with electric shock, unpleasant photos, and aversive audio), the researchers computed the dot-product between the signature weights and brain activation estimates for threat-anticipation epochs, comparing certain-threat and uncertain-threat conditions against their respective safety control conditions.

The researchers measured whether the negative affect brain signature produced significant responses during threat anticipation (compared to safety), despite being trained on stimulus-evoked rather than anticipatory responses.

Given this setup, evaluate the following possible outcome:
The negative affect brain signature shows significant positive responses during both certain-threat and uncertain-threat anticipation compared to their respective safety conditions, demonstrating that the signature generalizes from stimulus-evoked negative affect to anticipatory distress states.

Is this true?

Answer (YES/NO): YES